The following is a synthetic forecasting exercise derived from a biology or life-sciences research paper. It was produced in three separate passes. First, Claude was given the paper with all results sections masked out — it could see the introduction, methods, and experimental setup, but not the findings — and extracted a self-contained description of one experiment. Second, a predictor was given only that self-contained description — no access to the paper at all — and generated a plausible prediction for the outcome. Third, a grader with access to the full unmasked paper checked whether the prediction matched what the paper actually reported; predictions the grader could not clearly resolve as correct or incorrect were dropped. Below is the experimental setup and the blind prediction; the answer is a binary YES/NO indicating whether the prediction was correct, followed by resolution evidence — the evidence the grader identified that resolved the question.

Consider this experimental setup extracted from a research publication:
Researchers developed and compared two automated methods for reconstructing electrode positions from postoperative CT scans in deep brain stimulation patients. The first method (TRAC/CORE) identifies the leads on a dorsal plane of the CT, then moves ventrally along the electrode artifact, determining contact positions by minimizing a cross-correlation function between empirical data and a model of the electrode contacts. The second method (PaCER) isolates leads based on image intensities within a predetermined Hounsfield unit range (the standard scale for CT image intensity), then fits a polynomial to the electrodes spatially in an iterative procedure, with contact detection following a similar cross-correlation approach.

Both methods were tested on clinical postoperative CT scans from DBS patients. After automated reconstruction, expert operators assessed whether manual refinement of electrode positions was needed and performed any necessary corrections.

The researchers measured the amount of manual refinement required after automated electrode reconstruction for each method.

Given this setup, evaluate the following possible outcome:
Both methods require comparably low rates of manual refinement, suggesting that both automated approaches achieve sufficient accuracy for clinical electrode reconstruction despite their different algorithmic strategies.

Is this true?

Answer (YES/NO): NO